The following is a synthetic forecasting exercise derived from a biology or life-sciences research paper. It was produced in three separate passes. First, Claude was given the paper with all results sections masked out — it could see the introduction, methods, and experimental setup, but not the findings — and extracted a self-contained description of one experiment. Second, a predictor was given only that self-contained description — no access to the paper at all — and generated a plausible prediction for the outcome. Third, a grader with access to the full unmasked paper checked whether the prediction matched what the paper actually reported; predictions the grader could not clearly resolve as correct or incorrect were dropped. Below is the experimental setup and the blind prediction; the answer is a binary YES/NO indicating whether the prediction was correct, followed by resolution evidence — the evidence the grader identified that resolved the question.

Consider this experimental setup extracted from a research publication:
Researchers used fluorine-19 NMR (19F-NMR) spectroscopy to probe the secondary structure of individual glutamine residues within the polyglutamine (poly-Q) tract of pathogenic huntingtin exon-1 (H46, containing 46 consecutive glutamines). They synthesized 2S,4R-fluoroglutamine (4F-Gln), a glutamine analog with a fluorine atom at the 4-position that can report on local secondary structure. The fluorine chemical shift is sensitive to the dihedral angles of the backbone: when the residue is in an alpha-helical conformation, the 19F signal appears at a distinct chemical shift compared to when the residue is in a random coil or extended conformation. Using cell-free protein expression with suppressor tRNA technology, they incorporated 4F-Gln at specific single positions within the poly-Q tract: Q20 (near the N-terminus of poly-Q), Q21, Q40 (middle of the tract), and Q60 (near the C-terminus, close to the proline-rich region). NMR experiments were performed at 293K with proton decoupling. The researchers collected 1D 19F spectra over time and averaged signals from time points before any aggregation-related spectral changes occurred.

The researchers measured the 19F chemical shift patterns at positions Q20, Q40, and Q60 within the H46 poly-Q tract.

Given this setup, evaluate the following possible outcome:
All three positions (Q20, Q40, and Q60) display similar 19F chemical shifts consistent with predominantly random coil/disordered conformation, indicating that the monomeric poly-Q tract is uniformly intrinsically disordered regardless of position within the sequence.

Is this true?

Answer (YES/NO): NO